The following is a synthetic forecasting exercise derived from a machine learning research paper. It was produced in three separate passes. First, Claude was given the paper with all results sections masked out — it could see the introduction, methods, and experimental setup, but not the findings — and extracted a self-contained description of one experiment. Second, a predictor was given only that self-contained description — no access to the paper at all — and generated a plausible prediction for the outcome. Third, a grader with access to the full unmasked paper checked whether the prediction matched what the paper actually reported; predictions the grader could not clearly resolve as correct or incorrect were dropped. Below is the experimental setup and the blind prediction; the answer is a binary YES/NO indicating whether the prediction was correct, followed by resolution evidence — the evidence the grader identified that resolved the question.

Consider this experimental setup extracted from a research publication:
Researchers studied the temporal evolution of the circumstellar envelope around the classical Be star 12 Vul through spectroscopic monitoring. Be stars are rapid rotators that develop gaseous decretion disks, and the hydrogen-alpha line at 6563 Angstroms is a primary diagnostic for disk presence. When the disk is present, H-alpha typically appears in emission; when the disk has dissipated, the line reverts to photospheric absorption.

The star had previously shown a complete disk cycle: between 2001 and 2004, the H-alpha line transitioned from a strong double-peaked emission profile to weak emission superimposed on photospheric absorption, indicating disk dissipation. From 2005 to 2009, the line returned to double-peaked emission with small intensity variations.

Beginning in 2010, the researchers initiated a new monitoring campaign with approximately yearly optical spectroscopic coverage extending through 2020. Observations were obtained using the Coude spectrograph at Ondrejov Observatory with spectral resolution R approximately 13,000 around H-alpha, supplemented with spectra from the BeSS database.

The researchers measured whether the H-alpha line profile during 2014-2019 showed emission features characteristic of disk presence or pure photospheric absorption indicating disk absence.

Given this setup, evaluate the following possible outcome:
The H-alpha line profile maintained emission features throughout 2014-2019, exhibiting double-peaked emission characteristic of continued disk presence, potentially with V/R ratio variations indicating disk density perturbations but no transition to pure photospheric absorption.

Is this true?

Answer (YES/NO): NO